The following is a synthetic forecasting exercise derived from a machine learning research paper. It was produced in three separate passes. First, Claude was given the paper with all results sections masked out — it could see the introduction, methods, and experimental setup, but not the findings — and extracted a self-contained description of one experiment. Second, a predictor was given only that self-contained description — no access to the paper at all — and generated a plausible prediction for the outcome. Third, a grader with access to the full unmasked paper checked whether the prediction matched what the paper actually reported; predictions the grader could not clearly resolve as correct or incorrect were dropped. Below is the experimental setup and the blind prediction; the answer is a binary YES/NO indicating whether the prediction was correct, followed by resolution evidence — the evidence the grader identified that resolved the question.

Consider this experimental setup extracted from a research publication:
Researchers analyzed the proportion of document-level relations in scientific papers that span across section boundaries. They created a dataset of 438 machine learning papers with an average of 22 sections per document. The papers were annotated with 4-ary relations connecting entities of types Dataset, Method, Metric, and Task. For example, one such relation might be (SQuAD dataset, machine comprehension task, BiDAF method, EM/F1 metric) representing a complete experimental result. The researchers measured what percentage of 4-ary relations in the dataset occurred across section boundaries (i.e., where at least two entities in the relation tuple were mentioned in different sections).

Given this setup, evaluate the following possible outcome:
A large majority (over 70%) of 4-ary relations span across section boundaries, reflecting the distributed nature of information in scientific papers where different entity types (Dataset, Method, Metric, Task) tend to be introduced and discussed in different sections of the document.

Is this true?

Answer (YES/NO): NO